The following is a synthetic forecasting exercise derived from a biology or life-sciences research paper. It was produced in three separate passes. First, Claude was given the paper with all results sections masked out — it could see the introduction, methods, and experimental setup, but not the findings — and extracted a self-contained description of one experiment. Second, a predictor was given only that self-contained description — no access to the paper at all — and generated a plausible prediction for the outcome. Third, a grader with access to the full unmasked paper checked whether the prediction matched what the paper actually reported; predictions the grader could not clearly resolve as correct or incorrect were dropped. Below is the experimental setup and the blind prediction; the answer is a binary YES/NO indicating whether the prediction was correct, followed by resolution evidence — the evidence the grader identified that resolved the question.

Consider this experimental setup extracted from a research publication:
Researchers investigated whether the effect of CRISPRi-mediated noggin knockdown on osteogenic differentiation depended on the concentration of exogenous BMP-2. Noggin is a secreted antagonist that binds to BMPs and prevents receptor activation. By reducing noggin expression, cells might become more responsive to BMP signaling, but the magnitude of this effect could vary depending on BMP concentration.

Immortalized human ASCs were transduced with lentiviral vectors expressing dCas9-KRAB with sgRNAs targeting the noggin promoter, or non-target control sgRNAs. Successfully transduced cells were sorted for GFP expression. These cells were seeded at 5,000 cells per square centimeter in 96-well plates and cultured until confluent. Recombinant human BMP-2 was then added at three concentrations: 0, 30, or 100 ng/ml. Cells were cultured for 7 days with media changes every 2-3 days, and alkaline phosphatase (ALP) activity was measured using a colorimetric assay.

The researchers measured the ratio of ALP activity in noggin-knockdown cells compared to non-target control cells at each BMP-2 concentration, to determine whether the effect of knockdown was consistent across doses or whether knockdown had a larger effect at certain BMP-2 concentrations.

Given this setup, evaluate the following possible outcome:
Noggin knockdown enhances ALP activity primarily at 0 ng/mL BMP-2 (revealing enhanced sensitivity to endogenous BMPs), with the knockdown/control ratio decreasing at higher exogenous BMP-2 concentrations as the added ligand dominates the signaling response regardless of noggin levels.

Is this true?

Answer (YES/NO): YES